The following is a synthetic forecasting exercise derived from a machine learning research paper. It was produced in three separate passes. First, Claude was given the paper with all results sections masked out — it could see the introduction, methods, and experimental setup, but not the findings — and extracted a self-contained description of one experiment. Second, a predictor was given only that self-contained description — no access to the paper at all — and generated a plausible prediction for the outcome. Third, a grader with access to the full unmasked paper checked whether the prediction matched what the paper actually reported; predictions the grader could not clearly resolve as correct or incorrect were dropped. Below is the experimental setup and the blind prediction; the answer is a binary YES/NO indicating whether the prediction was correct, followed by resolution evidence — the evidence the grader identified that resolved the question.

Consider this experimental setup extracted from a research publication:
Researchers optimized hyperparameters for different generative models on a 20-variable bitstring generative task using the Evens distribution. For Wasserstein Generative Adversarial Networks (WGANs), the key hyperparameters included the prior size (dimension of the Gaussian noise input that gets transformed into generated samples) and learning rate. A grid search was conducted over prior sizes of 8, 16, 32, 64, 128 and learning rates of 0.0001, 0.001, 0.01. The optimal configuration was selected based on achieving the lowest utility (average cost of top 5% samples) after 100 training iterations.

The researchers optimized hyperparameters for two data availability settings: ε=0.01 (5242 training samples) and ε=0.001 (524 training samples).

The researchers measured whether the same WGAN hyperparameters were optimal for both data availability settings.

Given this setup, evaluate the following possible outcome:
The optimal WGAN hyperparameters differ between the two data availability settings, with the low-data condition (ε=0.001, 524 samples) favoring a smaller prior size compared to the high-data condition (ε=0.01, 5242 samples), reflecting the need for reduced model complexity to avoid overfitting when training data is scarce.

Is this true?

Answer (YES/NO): NO